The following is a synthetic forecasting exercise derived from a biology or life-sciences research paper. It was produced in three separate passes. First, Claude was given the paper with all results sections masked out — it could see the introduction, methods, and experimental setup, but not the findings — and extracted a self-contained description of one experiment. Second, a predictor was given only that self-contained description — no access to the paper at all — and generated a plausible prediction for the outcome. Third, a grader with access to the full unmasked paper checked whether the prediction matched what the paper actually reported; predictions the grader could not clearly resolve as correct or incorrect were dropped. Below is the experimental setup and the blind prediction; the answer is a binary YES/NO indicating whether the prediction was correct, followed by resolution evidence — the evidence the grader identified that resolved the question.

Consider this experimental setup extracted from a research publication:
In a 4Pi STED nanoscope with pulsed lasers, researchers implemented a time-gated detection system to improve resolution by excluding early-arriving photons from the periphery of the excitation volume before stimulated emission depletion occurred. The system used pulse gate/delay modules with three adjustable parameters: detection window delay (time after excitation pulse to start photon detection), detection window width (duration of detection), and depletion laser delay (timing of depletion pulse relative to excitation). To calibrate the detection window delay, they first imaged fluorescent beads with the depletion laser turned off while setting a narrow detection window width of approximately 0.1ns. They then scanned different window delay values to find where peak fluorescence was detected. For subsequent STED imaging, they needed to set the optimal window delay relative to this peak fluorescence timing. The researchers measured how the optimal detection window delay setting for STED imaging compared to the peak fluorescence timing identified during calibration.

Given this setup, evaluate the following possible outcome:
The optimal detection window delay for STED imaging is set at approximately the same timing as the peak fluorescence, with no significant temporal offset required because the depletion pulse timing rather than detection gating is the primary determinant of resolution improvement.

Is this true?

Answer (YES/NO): NO